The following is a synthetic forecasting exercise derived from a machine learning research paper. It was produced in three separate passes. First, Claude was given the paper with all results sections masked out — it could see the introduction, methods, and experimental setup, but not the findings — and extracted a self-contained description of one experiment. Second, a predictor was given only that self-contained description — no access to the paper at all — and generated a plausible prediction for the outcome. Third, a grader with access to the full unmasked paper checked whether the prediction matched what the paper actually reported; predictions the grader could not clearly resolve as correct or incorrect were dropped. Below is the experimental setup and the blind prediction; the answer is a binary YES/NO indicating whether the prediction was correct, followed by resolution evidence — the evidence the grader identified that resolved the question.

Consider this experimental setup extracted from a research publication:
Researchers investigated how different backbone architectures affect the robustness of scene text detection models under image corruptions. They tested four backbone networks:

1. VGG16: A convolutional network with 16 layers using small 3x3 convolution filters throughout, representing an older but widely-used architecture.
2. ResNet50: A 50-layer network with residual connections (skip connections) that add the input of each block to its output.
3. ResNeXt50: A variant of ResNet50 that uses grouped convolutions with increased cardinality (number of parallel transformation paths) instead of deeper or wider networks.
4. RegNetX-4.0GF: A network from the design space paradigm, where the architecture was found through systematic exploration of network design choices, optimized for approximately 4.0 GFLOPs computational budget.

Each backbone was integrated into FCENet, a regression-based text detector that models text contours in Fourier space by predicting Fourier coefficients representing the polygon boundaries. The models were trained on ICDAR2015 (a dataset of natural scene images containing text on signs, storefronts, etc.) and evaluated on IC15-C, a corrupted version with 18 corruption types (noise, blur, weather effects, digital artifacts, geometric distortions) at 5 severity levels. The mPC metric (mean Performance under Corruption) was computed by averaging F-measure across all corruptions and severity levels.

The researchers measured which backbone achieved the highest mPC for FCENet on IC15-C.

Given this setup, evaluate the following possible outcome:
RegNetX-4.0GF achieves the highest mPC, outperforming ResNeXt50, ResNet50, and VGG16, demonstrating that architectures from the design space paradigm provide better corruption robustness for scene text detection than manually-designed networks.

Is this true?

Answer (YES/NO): YES